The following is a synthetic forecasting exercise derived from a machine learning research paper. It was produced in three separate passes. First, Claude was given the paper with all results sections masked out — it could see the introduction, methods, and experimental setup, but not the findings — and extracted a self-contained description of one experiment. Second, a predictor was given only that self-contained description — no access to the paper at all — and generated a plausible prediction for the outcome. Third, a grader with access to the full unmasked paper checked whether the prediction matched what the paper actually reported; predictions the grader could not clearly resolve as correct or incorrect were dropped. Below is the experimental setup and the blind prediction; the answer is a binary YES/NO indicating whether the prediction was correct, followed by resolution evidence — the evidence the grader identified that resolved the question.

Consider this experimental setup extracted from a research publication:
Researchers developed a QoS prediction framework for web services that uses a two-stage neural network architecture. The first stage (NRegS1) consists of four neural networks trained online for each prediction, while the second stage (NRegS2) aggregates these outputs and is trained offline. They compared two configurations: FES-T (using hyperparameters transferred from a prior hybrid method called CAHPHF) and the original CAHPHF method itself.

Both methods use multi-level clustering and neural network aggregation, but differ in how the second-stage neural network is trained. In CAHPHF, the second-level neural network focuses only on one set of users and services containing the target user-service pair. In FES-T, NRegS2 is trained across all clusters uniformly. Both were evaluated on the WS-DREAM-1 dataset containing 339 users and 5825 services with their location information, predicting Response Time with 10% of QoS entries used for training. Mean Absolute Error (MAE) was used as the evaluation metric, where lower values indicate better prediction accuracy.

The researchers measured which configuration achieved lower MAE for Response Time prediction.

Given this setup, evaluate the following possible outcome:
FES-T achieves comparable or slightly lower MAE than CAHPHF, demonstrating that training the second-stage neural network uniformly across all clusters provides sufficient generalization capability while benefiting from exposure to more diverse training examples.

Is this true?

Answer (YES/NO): NO